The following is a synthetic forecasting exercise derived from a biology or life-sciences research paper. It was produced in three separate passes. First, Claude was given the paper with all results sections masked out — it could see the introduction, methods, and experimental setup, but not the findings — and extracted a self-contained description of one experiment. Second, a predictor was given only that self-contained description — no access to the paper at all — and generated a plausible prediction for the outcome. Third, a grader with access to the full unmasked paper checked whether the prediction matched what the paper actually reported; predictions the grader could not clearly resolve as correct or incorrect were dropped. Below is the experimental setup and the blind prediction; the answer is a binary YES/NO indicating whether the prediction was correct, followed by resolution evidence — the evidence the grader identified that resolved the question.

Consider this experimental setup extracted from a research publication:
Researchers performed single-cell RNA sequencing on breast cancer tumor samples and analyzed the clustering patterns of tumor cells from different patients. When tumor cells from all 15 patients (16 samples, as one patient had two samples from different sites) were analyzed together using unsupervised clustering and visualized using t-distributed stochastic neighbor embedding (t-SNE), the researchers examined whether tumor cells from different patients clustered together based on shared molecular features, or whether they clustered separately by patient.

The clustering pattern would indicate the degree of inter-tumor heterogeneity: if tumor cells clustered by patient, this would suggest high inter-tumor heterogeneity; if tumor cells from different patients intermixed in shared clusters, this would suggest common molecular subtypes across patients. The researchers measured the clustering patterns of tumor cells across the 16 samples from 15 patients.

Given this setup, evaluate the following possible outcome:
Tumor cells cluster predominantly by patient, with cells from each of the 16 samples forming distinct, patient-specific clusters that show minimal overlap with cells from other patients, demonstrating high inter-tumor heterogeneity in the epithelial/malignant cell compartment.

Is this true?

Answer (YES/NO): YES